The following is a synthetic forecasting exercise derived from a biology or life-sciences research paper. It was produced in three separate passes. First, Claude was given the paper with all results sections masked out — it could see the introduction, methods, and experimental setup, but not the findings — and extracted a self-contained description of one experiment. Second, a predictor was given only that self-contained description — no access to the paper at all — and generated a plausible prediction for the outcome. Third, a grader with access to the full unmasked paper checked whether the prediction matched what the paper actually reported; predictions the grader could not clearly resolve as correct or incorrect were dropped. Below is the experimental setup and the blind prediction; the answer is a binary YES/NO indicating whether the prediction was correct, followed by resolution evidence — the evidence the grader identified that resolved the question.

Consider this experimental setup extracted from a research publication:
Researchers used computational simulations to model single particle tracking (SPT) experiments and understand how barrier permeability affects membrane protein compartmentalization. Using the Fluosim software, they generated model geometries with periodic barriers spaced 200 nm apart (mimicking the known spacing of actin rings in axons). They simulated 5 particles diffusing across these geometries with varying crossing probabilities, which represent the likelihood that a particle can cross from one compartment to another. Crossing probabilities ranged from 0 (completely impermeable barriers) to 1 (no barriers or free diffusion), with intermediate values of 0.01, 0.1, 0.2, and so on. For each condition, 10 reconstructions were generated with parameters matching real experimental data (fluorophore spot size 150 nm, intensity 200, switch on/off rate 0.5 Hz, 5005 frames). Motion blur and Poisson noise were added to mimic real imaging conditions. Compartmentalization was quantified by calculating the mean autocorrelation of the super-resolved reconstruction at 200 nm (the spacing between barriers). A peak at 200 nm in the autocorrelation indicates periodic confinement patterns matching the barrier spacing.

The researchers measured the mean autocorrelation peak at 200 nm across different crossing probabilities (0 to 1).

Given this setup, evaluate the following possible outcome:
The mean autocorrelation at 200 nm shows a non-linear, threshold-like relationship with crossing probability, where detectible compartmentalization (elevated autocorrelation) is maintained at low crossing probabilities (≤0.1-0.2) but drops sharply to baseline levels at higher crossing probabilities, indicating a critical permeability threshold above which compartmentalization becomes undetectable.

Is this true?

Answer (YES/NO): NO